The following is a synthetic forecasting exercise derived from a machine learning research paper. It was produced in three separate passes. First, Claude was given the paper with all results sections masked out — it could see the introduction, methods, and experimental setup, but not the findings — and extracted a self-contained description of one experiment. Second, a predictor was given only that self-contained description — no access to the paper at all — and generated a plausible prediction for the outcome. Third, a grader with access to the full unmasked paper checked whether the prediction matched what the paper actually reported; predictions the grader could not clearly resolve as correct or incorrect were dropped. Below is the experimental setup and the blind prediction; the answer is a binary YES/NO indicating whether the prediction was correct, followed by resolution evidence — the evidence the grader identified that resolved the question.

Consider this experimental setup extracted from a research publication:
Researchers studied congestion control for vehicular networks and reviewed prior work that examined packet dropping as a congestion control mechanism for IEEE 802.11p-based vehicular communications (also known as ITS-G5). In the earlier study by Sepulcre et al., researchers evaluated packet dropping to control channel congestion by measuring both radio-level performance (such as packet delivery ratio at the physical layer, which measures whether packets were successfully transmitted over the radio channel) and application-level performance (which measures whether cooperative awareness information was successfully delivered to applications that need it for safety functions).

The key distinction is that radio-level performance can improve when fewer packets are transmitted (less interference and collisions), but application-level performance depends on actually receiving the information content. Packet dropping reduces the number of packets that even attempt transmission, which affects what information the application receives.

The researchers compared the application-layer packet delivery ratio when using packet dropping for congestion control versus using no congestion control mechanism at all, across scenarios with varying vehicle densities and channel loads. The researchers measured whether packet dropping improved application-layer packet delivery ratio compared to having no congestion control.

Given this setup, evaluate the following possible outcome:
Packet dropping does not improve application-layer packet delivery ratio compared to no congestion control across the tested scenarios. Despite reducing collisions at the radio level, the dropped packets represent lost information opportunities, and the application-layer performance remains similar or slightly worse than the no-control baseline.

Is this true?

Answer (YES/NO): YES